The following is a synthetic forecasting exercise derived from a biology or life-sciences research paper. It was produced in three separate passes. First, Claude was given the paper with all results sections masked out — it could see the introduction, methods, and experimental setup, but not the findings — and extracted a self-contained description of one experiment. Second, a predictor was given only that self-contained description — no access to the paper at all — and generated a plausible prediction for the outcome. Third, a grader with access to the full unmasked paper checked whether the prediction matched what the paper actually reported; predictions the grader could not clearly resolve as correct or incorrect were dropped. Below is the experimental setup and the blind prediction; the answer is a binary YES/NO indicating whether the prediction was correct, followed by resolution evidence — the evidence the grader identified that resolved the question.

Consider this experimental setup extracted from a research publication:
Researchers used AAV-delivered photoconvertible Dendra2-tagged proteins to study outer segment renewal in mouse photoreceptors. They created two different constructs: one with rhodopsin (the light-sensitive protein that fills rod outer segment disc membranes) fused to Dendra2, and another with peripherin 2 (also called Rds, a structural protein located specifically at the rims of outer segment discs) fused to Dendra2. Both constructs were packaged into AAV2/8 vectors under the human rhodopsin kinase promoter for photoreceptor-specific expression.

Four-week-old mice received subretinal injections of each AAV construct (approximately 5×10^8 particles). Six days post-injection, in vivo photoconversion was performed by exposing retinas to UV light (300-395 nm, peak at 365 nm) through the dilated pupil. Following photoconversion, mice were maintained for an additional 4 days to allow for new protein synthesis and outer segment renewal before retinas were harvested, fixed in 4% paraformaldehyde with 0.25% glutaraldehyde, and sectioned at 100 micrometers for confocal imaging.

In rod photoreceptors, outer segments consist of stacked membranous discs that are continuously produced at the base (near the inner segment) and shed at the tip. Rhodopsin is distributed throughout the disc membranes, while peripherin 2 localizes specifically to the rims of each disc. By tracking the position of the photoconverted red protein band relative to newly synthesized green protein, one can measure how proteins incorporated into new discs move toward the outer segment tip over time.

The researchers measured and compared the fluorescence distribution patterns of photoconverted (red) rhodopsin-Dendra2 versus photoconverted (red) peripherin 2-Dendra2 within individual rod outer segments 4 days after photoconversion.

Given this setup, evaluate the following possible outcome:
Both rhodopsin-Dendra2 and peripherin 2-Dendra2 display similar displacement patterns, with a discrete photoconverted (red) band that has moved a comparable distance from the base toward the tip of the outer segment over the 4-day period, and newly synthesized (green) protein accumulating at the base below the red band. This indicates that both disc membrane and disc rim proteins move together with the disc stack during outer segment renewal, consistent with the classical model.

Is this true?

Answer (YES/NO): NO